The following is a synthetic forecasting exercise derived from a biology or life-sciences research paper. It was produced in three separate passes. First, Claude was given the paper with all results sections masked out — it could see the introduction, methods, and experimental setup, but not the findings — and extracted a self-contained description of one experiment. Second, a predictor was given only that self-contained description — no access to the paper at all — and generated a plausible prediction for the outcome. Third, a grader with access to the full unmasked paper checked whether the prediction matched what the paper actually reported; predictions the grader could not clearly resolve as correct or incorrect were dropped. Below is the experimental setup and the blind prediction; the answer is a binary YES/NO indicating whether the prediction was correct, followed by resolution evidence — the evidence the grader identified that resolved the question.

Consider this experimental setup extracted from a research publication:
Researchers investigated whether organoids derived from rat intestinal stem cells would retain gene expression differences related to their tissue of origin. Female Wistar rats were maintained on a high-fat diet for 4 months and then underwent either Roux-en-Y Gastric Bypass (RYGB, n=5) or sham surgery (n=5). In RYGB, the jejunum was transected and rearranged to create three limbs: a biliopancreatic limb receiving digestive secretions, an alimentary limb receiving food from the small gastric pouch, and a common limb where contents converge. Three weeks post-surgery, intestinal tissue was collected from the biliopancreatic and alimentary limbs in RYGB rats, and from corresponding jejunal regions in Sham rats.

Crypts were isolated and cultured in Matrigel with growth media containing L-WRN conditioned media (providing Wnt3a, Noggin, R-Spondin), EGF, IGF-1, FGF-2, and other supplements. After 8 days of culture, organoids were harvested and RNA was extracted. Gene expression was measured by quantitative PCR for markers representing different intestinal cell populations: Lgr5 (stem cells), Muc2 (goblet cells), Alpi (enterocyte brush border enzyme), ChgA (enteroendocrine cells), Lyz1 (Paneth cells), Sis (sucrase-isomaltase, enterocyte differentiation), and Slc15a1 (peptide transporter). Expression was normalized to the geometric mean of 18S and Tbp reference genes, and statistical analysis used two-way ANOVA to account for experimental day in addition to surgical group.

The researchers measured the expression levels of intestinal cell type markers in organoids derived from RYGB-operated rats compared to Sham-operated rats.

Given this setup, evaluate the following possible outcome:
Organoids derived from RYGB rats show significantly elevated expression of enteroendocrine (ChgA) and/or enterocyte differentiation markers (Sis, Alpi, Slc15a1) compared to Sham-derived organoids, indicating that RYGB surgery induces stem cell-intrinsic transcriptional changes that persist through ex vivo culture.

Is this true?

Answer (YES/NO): NO